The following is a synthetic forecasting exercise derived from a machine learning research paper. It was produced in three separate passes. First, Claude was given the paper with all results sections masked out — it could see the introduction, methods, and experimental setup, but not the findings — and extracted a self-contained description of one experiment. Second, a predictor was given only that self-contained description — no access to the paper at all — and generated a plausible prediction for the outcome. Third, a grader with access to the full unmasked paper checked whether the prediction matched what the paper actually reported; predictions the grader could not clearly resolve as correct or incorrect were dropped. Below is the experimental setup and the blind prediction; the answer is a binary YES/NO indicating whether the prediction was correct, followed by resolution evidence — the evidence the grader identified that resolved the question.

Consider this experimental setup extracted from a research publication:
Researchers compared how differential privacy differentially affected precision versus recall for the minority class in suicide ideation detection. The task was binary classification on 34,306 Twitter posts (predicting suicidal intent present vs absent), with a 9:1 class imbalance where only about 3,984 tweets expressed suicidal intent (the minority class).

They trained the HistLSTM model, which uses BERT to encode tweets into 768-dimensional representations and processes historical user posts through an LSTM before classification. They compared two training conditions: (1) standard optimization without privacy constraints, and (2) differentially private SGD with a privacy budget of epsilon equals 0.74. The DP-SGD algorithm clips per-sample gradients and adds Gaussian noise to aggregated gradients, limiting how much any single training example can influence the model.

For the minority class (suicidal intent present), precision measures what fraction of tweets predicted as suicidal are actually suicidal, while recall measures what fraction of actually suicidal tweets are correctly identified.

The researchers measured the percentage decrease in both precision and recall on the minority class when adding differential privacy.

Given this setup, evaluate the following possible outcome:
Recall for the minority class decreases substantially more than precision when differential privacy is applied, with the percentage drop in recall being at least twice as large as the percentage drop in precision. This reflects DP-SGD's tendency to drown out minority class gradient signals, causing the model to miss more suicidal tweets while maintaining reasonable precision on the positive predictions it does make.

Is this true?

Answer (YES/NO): NO